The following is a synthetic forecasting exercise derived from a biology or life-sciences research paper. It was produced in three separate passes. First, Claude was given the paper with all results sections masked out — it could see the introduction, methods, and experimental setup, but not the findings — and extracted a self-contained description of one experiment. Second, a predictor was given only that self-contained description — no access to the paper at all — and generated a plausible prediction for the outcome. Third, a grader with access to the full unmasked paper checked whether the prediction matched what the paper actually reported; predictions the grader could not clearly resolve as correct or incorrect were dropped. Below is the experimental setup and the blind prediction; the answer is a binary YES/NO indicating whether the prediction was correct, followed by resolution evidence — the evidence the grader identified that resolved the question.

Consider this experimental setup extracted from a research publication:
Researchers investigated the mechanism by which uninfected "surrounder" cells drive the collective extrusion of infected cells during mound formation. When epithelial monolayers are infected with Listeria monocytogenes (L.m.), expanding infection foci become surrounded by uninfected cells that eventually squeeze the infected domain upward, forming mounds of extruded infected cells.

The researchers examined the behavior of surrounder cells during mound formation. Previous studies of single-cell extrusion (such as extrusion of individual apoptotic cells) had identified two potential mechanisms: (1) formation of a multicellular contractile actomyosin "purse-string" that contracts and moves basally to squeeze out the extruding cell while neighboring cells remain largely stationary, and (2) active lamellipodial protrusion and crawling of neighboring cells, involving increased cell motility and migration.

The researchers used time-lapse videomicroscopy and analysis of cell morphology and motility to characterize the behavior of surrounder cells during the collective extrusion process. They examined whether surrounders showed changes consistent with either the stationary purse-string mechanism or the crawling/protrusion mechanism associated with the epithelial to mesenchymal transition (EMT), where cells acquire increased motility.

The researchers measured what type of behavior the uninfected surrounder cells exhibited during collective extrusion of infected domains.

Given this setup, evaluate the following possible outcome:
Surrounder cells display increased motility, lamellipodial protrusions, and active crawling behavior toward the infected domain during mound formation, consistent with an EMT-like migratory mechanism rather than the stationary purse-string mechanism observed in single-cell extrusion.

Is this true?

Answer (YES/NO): YES